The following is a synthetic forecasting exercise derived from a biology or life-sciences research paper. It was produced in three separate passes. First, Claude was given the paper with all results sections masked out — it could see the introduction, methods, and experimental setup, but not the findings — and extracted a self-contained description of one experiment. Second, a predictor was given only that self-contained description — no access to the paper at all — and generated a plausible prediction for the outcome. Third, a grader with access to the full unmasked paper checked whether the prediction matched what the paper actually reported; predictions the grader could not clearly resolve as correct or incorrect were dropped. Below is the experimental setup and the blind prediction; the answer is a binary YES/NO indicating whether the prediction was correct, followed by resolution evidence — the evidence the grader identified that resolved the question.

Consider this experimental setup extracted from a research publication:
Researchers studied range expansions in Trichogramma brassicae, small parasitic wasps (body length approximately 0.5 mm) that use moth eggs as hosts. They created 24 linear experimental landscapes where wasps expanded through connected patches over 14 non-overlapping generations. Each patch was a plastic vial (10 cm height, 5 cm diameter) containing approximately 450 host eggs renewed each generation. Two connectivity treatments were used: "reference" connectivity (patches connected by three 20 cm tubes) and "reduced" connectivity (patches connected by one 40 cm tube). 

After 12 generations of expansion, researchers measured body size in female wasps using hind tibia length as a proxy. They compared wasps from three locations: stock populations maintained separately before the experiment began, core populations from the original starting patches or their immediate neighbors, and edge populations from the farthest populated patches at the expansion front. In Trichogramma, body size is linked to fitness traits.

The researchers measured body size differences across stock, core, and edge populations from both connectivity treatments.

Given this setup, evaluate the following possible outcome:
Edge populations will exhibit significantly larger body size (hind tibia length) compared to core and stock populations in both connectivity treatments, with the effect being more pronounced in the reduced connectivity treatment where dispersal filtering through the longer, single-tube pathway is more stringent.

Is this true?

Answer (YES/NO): NO